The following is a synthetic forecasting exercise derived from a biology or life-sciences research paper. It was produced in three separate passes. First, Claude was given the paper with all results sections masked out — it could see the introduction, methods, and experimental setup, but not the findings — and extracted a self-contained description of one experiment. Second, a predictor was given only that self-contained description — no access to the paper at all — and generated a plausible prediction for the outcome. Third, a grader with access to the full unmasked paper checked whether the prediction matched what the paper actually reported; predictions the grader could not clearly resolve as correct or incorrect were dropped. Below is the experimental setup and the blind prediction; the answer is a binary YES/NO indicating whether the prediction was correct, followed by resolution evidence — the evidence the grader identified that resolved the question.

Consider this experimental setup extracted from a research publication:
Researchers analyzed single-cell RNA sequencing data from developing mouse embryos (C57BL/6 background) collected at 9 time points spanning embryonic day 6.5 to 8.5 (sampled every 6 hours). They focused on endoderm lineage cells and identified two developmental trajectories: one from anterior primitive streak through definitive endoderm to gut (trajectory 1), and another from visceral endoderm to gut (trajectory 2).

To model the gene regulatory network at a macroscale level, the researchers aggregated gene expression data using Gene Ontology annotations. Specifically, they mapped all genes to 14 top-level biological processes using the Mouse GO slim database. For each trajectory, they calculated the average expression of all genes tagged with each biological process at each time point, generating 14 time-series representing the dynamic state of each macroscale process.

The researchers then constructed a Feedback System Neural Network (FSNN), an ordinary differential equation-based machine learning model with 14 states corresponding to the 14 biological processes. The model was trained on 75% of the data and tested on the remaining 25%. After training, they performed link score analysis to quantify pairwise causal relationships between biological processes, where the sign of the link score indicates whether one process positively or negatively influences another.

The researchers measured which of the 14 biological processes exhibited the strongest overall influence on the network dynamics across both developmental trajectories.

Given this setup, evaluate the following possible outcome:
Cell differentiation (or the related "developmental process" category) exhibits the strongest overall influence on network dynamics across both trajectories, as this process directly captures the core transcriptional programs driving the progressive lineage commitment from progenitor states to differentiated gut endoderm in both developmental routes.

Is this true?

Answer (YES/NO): NO